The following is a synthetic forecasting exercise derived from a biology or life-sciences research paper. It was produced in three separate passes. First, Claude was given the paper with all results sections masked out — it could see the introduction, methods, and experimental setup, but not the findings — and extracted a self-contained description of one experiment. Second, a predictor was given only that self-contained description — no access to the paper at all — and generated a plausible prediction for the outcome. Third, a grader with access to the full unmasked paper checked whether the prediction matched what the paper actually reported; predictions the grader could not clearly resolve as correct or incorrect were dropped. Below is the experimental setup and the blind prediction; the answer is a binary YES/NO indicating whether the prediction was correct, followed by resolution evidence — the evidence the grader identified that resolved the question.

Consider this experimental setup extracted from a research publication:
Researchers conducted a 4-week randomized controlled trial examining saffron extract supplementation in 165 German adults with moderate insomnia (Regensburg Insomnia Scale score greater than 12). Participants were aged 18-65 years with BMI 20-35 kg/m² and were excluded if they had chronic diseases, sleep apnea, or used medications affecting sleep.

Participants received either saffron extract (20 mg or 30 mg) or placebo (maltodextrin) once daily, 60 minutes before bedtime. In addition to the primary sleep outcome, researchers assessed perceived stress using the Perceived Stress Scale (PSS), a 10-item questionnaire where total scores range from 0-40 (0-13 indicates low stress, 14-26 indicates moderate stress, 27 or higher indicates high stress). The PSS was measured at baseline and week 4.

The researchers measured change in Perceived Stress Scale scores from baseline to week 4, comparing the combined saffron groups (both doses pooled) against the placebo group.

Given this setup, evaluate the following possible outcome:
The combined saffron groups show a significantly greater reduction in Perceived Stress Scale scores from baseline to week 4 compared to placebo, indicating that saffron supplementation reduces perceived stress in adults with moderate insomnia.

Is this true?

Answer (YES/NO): YES